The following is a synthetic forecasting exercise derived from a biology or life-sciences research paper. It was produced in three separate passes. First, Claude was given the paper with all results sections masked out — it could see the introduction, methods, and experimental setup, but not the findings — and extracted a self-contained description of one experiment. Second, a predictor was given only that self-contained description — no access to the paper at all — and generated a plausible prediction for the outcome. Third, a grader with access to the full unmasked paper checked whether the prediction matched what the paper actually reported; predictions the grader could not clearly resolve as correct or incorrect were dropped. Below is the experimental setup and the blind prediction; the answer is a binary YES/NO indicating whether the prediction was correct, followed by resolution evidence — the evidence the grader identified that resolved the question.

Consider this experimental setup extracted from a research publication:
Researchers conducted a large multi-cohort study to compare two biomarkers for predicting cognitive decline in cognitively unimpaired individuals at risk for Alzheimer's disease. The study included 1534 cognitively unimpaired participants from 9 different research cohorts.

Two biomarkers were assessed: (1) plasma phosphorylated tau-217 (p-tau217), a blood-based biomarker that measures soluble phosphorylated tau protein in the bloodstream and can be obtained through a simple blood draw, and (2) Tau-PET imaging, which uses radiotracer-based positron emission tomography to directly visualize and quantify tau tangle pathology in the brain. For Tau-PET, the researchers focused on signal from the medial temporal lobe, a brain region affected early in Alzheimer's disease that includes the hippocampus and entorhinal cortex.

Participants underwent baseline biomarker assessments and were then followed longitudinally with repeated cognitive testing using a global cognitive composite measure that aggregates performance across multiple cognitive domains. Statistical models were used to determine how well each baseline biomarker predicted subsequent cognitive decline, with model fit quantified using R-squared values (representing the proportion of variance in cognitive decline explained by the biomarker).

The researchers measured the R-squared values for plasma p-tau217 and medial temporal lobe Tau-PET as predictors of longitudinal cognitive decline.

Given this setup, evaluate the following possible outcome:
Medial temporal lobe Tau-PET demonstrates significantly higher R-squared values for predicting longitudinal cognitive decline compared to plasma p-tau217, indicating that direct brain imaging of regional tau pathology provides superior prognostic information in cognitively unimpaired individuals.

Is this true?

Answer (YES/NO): NO